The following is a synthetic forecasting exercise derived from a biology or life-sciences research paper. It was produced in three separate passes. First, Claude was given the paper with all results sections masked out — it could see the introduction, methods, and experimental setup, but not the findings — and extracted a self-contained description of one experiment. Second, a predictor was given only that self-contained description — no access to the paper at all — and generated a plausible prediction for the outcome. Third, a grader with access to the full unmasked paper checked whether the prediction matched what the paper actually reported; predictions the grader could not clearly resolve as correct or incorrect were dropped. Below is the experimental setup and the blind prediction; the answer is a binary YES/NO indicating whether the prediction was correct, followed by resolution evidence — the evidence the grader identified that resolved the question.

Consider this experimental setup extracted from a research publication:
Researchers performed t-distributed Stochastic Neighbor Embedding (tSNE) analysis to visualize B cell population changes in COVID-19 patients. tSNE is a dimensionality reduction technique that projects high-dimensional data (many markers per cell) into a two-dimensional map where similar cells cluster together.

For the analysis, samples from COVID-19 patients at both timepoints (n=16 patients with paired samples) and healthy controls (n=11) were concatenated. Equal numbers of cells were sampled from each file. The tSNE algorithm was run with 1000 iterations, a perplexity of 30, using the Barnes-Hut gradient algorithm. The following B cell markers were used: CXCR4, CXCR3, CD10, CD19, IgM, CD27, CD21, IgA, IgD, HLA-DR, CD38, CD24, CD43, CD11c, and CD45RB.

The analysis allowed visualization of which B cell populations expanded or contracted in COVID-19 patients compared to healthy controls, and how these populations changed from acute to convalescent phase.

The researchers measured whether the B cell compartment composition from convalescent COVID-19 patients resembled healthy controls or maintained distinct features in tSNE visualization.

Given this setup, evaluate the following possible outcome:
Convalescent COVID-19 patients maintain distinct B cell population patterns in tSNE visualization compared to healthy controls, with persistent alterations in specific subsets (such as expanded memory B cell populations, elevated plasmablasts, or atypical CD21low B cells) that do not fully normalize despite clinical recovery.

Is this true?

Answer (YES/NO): YES